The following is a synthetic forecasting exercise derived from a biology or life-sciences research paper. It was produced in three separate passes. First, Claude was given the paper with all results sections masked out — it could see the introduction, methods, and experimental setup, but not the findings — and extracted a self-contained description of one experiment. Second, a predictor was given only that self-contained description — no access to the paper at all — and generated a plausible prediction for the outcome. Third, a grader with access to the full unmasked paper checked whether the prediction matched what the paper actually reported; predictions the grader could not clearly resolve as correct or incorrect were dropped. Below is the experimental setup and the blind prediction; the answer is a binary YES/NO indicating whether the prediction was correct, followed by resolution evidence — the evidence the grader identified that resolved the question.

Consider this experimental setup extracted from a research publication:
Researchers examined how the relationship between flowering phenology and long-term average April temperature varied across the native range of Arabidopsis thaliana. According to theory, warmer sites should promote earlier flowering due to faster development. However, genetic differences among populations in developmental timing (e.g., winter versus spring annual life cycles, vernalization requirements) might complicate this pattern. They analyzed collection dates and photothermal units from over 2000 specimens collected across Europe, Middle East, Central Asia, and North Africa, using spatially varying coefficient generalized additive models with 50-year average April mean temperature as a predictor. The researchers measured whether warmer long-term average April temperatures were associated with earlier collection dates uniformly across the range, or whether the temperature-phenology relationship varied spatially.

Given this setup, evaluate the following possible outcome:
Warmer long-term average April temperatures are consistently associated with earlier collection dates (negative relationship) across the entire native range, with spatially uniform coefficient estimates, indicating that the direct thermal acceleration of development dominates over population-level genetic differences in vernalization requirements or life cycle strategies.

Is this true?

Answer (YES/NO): NO